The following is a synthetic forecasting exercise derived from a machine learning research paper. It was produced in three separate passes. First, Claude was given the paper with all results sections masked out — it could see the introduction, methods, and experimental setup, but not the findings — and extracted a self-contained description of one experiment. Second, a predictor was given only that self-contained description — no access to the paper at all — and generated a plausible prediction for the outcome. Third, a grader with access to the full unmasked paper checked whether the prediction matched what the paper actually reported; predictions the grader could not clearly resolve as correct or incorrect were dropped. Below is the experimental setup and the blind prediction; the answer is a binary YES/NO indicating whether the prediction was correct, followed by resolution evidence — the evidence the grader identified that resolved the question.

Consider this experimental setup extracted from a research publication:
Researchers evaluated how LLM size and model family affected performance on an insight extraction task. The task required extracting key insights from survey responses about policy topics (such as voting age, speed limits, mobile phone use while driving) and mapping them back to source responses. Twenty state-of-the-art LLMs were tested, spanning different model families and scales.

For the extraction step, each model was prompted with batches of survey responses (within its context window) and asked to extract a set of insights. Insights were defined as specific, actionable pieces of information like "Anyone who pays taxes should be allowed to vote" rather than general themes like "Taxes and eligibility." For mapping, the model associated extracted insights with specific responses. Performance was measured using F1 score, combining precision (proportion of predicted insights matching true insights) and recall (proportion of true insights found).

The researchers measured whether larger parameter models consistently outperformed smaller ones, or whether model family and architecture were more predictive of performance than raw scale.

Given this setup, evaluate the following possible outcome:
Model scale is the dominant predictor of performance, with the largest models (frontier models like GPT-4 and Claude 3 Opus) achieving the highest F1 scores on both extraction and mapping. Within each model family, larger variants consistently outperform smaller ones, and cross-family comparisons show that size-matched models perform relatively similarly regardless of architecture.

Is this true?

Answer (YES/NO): NO